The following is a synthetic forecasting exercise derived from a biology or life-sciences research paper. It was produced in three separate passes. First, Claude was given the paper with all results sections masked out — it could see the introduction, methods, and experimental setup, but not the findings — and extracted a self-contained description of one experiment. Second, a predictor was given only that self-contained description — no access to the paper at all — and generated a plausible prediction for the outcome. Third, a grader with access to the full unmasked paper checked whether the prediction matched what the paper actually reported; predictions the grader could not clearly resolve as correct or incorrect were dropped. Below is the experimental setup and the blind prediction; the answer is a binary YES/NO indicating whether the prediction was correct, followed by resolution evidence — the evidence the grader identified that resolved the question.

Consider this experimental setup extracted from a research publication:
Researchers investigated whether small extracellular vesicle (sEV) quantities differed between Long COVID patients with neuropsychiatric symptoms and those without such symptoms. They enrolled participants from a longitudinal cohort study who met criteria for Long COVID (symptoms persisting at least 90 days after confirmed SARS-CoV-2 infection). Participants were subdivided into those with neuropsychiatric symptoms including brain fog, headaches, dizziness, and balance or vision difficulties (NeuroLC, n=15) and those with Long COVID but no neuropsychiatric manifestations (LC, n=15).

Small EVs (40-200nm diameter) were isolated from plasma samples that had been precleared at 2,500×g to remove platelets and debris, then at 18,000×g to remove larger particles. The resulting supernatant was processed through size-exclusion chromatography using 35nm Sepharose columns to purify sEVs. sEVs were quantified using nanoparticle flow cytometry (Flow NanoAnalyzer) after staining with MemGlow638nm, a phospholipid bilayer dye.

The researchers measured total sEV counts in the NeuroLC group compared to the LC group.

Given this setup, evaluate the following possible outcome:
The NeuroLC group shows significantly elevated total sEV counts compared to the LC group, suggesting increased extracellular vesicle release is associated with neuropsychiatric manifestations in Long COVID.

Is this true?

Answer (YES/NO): NO